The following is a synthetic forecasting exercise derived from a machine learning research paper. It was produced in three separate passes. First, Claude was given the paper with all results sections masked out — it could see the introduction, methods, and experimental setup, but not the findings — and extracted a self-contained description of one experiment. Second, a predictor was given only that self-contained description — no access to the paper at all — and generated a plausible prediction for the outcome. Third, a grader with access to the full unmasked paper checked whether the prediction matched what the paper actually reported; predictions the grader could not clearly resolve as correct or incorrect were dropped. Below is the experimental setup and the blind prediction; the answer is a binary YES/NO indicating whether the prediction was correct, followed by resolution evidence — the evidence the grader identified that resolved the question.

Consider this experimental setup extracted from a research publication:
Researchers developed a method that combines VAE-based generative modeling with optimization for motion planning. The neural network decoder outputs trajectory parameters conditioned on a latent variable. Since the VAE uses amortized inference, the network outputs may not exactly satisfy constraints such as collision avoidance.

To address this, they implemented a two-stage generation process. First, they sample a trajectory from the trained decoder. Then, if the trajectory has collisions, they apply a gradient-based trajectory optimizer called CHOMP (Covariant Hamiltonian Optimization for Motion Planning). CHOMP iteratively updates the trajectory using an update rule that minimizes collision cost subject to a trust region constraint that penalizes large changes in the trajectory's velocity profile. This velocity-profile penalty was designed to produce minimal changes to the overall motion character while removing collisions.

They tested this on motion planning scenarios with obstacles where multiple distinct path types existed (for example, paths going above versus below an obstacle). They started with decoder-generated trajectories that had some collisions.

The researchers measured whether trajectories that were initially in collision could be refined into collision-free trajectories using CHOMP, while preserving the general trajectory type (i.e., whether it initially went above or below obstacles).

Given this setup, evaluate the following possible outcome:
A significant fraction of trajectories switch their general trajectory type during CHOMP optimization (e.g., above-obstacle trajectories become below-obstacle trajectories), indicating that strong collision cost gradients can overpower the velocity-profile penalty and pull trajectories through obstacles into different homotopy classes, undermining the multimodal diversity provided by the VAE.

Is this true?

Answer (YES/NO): NO